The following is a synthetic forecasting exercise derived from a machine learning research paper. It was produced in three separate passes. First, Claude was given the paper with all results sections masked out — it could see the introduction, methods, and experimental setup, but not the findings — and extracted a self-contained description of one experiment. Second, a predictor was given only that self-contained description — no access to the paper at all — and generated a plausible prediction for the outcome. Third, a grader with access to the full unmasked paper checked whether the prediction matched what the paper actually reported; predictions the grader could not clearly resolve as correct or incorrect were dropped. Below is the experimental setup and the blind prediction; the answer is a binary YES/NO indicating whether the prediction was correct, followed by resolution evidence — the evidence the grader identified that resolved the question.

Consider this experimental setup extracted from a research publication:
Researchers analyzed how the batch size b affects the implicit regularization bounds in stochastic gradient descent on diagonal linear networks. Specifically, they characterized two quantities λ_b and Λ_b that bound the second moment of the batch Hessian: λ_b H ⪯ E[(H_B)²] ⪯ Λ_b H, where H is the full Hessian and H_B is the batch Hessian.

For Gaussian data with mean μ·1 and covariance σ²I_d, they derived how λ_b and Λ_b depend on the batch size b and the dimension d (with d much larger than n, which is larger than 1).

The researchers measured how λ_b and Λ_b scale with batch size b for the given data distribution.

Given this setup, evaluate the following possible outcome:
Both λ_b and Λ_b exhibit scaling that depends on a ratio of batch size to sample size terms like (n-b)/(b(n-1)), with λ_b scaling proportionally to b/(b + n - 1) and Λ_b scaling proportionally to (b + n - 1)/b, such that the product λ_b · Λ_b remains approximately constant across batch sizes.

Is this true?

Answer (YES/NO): NO